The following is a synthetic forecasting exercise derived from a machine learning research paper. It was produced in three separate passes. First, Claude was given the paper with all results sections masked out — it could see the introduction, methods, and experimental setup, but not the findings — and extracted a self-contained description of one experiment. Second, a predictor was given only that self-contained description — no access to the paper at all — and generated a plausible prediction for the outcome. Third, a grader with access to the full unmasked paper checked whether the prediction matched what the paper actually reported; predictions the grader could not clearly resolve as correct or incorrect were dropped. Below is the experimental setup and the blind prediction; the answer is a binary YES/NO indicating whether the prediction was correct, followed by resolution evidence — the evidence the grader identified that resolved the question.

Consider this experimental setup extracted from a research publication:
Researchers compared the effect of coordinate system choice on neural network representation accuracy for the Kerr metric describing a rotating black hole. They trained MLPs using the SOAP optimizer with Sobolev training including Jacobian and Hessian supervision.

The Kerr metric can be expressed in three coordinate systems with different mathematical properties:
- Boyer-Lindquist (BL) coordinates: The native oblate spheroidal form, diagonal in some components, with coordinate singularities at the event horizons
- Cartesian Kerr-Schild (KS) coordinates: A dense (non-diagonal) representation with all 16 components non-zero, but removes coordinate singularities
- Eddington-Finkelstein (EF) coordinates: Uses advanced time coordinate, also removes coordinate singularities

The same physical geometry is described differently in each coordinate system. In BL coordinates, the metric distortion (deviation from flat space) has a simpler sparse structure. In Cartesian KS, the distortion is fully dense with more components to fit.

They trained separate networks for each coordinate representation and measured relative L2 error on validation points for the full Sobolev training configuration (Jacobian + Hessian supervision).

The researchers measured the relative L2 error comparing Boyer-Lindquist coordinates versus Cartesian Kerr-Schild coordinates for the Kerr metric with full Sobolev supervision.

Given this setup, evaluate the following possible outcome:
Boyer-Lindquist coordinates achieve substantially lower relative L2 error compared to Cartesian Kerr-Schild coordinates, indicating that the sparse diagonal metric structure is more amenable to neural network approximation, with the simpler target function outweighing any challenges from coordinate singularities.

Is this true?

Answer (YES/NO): YES